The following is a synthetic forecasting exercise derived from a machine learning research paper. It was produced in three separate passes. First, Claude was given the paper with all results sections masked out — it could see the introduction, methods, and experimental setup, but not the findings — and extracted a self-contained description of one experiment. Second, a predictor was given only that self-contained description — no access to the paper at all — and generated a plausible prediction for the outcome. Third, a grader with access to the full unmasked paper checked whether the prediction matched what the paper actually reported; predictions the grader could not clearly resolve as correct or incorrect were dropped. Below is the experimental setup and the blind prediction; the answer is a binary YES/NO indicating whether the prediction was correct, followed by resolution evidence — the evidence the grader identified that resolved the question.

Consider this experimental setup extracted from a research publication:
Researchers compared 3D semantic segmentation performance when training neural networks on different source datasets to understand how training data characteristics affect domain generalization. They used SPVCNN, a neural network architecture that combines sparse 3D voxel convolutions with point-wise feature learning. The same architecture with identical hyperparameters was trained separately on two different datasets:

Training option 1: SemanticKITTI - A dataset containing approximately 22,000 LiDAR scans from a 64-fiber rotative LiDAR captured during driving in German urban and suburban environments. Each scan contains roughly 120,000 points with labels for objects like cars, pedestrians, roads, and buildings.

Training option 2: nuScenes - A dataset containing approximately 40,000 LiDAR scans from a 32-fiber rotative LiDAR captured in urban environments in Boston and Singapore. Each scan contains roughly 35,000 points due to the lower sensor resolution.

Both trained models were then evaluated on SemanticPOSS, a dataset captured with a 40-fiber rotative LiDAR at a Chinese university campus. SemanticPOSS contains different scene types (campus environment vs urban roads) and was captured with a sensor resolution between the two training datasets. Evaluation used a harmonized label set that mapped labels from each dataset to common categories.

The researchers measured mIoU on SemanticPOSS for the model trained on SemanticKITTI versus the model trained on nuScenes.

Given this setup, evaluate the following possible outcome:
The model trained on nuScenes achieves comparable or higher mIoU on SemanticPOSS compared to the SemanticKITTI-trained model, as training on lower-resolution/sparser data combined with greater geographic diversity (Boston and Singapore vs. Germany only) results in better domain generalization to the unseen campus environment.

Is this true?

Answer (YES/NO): YES